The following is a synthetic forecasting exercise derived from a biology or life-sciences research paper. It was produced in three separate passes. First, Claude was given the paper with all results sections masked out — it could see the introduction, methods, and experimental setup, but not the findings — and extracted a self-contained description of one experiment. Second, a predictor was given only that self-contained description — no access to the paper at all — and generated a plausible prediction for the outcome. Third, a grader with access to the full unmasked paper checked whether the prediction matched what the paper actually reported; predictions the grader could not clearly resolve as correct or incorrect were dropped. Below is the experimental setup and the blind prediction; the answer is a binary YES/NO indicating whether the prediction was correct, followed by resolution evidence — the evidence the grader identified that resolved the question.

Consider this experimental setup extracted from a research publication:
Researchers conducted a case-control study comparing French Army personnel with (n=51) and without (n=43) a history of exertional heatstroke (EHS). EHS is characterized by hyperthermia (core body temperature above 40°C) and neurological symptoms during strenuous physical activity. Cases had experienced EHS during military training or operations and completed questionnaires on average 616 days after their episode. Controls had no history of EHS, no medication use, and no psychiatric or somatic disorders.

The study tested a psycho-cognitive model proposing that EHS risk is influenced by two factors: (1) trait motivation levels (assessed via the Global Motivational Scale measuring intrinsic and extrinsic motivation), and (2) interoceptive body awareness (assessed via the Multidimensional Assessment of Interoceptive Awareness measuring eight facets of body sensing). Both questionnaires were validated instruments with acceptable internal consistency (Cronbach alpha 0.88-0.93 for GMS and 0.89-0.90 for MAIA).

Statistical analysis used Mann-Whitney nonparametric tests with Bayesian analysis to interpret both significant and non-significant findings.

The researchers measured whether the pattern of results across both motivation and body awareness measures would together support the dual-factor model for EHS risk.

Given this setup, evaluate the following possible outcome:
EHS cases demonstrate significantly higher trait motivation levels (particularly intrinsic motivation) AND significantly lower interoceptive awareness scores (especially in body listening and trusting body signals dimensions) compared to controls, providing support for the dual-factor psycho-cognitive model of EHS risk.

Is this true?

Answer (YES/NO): NO